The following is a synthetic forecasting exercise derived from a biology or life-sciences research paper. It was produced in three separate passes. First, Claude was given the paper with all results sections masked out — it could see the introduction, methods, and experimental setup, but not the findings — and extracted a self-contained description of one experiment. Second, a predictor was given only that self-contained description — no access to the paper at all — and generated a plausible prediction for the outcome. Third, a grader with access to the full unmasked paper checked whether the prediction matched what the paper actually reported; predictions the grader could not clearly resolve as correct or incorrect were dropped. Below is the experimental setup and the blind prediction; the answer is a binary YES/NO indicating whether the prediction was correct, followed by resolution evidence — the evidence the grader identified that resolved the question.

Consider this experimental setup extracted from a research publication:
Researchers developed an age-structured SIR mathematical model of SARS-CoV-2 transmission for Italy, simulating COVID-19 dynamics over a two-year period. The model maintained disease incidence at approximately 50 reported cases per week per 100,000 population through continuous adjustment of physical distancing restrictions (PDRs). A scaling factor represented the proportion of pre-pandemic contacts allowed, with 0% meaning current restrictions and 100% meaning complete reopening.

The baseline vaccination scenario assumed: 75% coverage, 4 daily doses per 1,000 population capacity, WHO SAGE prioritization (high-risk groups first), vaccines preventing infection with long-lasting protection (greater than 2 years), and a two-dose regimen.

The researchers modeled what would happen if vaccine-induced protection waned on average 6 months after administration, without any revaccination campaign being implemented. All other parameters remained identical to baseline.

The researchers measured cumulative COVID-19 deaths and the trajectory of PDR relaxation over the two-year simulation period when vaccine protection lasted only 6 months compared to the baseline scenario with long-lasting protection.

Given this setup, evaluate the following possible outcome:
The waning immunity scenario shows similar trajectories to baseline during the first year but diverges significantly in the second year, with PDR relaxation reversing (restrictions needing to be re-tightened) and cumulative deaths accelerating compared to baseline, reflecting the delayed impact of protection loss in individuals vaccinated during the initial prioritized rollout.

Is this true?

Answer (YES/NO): YES